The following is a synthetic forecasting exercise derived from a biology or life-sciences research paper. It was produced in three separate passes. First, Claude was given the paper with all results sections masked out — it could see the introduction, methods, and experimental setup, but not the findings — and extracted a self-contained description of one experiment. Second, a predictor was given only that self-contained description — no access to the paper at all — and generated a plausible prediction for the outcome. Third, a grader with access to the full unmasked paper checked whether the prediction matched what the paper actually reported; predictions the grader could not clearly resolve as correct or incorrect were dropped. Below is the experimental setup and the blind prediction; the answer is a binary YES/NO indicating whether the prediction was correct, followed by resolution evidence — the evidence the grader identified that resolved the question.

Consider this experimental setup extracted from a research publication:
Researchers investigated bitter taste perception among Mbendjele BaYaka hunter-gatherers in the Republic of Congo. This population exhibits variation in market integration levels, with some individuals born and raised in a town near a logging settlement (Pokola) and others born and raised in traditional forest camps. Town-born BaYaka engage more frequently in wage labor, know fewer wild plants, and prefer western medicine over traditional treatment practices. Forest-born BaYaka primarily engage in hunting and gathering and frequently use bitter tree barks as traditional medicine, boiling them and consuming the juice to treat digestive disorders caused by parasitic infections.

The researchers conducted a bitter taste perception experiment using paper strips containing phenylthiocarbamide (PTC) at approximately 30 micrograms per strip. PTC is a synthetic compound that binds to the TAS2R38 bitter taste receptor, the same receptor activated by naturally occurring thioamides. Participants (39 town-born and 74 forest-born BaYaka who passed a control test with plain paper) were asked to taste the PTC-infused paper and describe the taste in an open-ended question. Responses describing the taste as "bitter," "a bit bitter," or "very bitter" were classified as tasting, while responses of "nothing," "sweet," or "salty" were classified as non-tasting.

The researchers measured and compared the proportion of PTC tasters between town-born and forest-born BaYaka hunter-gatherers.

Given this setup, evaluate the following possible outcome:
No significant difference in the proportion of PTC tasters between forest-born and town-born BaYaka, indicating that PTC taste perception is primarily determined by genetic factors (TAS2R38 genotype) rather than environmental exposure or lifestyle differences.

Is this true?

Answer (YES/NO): NO